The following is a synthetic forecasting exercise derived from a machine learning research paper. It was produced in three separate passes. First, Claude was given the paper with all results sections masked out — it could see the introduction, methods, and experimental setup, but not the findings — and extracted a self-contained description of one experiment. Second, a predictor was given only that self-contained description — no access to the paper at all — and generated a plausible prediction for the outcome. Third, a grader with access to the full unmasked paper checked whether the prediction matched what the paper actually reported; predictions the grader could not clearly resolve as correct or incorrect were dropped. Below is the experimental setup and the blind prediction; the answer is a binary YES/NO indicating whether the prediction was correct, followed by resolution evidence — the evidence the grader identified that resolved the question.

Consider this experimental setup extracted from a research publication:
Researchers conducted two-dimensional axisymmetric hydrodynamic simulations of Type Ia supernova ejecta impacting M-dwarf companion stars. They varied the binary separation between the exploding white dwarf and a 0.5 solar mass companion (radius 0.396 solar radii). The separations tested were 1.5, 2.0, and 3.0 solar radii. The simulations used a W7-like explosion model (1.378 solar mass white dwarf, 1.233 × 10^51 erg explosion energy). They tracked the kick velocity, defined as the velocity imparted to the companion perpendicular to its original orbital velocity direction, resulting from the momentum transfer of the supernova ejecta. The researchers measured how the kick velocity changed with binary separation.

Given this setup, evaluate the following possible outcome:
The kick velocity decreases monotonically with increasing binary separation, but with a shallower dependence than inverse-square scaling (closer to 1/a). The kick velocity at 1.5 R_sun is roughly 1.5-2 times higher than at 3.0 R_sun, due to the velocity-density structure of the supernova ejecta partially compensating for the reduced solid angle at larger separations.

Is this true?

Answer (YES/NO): NO